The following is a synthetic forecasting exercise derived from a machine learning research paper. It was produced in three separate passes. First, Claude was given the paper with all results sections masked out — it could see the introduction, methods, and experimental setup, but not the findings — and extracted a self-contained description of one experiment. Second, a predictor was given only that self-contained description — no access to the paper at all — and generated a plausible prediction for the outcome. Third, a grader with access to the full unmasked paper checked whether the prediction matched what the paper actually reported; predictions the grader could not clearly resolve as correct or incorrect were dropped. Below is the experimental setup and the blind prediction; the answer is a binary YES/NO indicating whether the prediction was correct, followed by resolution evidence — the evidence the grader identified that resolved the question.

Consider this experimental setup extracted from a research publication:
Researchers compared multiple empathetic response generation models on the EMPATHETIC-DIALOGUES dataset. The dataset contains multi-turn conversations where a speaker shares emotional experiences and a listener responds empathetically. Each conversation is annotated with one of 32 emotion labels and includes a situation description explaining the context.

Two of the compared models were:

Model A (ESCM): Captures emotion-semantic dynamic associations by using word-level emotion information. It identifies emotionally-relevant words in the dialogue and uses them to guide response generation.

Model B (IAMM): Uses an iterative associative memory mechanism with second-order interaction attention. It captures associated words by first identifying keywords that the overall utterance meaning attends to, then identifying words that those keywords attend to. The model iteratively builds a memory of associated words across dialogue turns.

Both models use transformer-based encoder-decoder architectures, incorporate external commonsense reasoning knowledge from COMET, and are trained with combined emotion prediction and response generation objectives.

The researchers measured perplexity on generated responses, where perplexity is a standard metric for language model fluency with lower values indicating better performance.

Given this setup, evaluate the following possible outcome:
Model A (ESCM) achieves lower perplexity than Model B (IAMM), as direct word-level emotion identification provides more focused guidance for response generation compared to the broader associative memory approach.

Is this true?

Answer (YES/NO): YES